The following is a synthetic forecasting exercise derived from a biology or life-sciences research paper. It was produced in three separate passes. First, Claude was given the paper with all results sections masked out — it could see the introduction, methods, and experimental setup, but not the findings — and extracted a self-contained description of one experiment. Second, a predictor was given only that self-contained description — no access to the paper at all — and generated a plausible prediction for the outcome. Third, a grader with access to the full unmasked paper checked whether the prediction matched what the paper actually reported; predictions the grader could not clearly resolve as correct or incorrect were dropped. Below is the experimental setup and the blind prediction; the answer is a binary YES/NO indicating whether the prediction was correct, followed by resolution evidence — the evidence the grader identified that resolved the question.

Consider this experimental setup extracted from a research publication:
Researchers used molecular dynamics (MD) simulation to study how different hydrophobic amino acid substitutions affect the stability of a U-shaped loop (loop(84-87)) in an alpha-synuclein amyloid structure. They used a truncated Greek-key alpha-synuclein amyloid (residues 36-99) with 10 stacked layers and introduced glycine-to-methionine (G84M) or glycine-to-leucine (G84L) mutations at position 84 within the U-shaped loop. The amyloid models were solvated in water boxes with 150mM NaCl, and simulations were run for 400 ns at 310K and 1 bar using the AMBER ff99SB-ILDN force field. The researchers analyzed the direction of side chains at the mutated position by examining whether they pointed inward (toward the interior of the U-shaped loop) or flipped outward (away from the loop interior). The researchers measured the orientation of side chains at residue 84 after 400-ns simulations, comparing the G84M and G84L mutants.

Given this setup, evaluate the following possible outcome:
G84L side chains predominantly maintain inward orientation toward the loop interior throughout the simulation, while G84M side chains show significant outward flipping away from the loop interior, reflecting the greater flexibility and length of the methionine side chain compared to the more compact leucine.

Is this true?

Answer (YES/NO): NO